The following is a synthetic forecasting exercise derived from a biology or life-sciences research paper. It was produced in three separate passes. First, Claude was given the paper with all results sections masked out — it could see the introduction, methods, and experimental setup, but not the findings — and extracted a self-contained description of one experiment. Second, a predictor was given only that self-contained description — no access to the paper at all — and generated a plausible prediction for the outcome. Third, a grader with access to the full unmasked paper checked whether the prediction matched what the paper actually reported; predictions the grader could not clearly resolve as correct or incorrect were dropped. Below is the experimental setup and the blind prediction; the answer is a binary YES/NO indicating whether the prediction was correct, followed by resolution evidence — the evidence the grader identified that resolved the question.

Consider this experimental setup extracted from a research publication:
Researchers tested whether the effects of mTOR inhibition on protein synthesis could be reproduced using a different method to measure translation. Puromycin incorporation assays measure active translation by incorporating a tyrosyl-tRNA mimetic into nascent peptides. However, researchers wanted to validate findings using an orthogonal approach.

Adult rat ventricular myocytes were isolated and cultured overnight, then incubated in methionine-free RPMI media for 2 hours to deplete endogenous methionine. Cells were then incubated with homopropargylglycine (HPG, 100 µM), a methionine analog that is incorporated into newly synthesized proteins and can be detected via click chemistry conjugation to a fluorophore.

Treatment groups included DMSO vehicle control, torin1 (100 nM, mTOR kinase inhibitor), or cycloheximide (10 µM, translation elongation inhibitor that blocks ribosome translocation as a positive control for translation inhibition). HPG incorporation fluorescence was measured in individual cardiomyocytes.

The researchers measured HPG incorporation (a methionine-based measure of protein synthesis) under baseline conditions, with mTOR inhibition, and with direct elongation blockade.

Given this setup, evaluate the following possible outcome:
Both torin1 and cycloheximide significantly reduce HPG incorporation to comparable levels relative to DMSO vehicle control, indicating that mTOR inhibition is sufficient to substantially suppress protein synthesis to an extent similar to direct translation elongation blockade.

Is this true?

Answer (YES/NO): YES